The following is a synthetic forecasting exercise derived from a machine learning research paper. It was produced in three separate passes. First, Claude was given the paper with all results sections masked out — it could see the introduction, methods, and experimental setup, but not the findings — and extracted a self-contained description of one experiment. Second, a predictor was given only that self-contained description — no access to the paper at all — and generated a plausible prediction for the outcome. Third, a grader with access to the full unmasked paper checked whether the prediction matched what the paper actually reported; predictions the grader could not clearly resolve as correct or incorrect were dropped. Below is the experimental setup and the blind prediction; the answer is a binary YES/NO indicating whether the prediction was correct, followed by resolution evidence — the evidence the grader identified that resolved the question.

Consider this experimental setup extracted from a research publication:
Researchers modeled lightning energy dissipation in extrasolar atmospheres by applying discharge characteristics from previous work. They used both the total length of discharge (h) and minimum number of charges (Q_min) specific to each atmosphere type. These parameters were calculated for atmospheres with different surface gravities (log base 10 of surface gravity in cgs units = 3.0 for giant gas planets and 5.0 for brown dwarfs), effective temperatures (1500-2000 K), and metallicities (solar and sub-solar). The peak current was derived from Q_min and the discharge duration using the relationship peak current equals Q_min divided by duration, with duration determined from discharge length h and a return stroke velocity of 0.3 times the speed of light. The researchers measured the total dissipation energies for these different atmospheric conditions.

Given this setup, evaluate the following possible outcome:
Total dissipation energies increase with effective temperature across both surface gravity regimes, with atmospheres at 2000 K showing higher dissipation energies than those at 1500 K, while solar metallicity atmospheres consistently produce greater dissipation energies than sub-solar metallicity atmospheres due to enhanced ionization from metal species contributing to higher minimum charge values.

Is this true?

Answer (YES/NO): NO